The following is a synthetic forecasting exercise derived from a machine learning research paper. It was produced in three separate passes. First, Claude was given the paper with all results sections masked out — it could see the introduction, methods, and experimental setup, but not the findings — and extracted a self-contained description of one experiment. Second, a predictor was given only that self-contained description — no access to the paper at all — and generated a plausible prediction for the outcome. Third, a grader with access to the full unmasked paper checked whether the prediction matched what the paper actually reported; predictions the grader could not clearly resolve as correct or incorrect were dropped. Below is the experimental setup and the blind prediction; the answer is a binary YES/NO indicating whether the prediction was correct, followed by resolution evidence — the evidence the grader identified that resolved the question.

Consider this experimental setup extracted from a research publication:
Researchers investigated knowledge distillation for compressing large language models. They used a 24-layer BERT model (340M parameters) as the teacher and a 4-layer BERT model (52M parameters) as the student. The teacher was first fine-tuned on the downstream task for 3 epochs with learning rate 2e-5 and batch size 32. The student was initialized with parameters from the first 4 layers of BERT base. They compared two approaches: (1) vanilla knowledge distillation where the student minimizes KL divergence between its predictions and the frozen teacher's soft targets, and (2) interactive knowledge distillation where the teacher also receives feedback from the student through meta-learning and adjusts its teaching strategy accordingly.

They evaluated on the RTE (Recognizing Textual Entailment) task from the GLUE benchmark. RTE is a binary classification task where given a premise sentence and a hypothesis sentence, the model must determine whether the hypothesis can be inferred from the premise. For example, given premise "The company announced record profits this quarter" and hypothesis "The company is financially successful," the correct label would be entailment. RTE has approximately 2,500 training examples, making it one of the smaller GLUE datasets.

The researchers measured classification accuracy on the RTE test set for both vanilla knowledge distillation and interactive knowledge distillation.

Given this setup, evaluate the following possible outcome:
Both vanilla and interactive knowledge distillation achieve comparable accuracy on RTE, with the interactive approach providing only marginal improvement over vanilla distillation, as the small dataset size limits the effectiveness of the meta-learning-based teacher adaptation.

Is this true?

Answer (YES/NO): NO